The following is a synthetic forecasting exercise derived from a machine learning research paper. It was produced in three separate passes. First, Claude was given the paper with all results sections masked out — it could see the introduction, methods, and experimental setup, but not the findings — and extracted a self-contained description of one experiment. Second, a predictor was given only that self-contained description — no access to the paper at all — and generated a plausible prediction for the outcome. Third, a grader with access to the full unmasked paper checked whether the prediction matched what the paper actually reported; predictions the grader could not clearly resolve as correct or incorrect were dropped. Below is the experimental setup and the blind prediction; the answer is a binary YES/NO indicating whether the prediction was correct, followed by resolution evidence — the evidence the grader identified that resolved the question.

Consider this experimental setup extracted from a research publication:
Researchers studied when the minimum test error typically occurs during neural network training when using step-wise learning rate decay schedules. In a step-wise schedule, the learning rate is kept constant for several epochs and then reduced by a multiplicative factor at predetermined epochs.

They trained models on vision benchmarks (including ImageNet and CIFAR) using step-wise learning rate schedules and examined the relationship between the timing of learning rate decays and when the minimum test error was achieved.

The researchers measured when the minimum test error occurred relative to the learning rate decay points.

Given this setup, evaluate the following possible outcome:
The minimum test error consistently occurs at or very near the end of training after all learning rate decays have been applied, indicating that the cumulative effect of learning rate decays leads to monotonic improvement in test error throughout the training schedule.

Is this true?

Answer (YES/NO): NO